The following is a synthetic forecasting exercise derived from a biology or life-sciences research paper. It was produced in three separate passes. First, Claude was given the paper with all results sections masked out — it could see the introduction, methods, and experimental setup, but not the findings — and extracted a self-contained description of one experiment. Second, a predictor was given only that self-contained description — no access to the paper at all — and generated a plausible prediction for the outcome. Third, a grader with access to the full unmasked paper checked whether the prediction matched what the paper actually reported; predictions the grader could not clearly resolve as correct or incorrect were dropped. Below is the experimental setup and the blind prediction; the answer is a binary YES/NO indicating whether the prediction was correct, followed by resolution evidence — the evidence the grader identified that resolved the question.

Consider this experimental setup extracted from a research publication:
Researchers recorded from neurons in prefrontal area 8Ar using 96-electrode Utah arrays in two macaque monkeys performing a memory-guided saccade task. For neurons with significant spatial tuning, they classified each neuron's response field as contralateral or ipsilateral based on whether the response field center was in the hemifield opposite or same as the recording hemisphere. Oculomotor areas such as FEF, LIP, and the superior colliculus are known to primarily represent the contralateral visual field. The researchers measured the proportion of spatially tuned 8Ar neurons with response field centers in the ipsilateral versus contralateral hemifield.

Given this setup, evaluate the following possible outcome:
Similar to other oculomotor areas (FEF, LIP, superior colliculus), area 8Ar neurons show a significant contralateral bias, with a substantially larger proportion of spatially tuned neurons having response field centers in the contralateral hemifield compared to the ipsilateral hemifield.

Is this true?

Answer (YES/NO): NO